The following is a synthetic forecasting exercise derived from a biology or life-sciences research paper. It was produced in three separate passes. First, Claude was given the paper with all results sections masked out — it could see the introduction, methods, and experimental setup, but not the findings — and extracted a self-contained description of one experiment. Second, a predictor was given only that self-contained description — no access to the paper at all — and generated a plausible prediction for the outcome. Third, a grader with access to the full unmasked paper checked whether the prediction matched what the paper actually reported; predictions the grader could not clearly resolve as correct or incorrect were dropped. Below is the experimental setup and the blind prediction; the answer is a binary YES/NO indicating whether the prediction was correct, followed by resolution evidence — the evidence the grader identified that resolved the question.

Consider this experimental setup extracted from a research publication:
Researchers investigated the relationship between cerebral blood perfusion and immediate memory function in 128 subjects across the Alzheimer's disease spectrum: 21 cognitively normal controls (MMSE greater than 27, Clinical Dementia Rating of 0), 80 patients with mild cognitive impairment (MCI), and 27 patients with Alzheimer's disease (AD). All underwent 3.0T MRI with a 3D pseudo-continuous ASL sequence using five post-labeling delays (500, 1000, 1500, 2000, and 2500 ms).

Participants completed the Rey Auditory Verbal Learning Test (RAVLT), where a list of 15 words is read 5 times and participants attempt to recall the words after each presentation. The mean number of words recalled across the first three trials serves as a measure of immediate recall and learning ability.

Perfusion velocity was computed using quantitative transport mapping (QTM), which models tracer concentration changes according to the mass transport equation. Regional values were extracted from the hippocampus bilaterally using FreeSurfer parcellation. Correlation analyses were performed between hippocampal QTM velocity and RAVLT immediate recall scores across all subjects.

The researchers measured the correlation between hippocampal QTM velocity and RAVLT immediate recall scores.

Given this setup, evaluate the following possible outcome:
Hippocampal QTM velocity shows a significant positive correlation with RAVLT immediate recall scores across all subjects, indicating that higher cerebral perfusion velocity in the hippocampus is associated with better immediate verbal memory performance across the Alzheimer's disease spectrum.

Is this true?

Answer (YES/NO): YES